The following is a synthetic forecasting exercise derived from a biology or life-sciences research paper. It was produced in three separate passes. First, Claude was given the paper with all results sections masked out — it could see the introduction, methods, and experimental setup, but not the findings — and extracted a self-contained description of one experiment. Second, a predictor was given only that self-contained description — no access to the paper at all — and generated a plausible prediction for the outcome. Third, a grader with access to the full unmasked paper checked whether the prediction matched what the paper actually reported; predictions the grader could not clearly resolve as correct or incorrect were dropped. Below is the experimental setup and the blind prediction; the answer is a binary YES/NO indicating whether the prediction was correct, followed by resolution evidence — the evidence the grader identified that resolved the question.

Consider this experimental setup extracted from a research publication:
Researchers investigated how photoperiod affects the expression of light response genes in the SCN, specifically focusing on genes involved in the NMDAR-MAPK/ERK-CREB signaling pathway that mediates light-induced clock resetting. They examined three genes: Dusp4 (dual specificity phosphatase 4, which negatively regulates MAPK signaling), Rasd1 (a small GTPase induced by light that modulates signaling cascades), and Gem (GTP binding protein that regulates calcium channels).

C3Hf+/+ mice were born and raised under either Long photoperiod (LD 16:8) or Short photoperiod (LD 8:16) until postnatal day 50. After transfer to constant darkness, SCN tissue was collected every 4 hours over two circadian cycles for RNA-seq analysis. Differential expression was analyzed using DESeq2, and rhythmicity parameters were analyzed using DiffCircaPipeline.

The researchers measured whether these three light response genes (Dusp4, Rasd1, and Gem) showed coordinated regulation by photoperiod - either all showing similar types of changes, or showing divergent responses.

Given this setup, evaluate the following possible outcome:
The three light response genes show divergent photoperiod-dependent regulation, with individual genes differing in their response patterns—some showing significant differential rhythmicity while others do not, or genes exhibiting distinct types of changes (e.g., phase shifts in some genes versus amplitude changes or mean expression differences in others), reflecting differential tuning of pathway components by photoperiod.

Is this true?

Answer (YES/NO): NO